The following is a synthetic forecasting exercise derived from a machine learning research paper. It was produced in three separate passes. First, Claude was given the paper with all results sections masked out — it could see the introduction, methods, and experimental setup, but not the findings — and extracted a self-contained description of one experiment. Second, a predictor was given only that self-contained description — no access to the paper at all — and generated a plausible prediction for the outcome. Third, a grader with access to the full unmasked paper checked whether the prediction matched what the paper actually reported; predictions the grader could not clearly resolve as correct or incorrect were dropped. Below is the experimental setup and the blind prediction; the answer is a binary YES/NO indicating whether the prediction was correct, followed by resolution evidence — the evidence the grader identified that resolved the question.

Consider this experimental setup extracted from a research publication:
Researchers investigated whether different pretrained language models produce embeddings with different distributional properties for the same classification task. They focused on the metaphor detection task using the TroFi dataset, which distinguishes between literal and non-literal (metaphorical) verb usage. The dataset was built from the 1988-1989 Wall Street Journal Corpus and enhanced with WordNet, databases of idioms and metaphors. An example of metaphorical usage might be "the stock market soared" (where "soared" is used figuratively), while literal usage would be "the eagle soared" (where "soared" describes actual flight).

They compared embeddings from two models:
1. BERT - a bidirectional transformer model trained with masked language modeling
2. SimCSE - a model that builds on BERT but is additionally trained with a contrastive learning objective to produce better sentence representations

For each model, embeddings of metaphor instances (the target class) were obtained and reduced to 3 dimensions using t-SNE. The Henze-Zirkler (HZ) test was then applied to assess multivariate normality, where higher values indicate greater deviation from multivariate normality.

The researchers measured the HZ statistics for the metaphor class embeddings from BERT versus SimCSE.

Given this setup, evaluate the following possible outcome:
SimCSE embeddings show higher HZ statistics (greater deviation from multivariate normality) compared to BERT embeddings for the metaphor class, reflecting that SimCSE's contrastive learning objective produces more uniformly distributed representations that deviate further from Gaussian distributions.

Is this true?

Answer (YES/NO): NO